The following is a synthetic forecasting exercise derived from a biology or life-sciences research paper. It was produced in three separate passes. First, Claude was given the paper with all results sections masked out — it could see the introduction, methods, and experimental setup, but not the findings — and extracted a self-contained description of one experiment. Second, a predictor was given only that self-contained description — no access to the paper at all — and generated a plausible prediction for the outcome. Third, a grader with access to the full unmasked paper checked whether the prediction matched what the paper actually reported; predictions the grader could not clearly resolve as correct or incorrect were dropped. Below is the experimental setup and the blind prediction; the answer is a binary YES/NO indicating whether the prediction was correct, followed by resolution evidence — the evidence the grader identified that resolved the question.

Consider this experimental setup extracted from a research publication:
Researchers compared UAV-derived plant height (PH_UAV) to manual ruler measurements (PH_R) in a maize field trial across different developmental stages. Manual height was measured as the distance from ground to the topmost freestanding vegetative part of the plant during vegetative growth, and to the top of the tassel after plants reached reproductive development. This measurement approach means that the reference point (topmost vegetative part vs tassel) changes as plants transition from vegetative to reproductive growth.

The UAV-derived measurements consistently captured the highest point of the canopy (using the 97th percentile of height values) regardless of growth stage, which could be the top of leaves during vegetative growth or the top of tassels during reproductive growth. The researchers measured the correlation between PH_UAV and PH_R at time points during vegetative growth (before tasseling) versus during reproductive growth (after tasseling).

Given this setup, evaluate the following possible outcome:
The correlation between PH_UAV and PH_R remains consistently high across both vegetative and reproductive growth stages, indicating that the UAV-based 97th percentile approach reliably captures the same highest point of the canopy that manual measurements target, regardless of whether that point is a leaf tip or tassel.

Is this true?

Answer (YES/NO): NO